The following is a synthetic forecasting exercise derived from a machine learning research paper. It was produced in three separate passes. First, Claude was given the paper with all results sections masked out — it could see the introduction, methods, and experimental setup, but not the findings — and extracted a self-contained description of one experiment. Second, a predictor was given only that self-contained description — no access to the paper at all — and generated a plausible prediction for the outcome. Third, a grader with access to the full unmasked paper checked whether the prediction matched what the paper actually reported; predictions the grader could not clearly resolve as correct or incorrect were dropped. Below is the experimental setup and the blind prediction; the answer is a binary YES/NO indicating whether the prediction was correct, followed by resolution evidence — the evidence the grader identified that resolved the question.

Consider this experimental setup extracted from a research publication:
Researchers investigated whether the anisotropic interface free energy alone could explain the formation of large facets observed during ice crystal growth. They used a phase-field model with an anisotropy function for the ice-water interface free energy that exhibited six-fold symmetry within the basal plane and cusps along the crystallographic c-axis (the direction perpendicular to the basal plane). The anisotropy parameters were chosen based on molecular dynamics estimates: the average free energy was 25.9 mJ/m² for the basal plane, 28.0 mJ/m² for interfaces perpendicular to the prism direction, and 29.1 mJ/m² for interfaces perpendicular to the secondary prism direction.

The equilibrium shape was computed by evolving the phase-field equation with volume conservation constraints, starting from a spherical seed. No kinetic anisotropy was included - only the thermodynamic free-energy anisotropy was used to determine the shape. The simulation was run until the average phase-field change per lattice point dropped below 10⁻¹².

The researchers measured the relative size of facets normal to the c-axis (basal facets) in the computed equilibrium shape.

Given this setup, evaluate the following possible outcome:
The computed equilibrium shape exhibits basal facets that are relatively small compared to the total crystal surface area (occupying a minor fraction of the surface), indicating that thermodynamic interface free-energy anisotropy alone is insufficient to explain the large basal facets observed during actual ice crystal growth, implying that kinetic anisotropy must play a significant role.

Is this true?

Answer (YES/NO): YES